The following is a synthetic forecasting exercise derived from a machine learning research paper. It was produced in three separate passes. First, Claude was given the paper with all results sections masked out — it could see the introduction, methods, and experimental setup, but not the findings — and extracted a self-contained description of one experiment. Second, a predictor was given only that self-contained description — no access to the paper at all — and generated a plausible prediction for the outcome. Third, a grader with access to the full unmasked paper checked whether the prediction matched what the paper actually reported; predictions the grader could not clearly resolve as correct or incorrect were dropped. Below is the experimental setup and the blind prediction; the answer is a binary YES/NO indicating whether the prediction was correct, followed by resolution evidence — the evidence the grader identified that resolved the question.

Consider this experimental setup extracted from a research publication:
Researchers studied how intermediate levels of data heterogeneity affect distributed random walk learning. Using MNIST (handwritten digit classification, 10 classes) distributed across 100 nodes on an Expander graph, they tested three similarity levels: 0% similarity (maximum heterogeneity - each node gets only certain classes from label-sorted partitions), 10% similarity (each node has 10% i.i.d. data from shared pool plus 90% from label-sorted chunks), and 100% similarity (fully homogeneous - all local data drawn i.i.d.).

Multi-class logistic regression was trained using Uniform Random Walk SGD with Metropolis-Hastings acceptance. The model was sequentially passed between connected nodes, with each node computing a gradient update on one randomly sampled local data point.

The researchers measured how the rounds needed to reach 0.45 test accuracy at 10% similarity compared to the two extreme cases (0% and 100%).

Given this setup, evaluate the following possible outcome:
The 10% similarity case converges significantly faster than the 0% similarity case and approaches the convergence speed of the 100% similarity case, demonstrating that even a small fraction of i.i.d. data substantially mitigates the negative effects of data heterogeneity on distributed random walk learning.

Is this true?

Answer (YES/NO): YES